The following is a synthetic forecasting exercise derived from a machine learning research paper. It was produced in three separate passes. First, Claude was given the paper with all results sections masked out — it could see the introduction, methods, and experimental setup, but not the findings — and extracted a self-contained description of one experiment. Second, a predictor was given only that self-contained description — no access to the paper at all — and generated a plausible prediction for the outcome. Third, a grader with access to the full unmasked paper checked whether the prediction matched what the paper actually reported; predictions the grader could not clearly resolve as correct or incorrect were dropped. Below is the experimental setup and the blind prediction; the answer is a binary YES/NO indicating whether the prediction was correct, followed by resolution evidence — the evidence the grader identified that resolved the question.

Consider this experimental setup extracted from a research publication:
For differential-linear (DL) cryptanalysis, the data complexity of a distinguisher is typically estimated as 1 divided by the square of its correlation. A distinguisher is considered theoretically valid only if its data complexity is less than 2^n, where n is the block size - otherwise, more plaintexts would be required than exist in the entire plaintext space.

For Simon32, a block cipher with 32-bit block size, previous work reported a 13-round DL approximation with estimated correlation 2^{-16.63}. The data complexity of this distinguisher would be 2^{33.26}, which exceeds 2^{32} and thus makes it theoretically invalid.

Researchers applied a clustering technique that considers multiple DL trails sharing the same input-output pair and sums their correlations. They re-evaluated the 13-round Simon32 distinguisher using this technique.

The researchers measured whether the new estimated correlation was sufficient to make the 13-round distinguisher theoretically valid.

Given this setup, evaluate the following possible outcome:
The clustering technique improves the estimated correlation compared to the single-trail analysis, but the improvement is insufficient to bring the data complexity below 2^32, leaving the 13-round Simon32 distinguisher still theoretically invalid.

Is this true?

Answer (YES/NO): NO